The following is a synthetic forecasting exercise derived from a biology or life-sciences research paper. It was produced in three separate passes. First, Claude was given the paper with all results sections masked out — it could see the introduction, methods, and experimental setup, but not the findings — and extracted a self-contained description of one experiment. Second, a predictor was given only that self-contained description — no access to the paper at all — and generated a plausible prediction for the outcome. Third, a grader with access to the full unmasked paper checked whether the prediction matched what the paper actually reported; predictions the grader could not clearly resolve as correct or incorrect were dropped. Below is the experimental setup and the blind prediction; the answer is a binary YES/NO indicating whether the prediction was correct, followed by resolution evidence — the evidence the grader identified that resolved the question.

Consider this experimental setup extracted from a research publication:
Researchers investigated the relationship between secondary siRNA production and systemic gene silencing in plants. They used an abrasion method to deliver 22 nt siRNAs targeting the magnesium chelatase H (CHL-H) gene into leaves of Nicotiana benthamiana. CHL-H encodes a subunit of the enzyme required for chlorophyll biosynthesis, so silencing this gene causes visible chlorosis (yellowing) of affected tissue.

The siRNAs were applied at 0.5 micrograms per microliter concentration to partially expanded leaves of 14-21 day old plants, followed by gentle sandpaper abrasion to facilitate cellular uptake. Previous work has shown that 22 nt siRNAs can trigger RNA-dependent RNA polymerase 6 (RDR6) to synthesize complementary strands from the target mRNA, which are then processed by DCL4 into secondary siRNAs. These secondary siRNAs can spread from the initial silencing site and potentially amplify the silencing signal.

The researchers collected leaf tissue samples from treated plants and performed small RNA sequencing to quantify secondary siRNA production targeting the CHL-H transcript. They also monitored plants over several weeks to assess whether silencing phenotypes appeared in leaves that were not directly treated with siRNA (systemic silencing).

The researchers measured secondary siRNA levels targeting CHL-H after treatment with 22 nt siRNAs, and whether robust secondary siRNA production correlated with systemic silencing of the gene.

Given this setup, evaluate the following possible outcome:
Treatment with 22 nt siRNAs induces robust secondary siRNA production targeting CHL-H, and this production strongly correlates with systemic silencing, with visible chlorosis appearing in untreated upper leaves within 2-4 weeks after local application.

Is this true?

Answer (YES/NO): NO